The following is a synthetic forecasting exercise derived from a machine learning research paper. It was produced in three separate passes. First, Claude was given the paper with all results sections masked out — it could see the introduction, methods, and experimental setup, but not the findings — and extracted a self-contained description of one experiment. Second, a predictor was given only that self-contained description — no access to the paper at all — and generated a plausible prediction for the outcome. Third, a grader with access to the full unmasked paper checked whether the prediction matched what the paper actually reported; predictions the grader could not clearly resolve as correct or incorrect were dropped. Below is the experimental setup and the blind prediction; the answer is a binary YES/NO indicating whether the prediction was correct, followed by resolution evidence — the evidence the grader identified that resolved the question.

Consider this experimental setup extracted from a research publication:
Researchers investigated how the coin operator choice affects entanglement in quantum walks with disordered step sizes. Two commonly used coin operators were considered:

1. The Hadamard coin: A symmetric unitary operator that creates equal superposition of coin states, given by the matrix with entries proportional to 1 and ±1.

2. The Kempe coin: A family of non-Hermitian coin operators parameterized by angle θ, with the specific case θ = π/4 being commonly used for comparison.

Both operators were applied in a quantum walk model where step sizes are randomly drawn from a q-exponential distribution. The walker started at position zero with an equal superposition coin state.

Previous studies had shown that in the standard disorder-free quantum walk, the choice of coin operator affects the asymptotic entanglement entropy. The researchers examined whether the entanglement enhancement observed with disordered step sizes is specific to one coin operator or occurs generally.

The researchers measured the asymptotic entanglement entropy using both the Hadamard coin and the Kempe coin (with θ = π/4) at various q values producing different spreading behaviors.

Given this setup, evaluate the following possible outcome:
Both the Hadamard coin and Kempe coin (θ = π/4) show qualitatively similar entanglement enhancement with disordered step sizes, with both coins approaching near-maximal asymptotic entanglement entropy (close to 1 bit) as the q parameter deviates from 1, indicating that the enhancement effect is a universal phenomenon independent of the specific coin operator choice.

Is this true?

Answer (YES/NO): NO